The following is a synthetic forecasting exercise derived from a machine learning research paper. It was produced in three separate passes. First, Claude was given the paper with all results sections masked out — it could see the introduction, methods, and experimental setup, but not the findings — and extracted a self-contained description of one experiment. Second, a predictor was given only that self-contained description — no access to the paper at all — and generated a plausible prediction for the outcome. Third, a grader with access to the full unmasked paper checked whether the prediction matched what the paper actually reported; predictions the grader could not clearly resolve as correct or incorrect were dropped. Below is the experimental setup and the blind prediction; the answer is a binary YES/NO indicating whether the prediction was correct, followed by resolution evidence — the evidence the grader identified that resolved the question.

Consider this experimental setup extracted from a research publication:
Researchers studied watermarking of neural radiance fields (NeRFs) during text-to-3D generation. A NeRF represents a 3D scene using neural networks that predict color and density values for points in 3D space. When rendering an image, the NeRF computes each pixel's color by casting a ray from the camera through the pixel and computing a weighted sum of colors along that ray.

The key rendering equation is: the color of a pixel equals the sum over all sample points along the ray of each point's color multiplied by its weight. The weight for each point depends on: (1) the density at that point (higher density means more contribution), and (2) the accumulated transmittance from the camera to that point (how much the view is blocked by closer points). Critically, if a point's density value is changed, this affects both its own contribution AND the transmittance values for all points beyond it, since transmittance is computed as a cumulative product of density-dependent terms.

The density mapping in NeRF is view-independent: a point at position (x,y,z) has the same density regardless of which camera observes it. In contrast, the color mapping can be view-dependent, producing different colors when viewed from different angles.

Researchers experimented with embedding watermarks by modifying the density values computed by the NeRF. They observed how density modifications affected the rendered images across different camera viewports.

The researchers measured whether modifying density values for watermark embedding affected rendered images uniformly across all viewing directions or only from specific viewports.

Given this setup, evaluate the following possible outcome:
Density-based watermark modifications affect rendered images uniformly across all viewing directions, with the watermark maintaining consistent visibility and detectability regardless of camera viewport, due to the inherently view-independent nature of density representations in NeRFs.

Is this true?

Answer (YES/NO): NO